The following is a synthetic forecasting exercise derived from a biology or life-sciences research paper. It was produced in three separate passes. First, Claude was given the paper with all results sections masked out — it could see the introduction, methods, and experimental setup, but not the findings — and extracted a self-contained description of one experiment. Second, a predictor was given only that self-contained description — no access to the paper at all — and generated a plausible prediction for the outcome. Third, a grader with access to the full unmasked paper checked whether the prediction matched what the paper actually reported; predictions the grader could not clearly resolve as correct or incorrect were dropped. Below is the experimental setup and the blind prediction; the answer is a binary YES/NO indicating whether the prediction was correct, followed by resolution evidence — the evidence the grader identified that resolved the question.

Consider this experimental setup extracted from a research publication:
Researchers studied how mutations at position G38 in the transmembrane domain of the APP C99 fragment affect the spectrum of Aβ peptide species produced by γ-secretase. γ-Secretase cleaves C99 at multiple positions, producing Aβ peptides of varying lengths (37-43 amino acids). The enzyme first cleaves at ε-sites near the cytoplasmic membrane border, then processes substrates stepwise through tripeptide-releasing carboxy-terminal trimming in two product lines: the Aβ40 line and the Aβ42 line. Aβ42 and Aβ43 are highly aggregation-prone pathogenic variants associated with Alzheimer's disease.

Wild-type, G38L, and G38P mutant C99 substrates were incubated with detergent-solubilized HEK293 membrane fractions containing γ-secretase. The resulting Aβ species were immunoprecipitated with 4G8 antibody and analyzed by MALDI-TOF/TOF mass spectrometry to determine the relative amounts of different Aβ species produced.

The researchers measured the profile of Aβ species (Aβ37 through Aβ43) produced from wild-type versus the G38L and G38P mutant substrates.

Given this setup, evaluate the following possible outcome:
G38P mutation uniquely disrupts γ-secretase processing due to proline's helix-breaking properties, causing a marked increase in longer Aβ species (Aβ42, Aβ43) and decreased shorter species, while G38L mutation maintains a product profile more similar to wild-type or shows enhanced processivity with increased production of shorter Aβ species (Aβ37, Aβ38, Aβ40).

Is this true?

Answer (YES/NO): NO